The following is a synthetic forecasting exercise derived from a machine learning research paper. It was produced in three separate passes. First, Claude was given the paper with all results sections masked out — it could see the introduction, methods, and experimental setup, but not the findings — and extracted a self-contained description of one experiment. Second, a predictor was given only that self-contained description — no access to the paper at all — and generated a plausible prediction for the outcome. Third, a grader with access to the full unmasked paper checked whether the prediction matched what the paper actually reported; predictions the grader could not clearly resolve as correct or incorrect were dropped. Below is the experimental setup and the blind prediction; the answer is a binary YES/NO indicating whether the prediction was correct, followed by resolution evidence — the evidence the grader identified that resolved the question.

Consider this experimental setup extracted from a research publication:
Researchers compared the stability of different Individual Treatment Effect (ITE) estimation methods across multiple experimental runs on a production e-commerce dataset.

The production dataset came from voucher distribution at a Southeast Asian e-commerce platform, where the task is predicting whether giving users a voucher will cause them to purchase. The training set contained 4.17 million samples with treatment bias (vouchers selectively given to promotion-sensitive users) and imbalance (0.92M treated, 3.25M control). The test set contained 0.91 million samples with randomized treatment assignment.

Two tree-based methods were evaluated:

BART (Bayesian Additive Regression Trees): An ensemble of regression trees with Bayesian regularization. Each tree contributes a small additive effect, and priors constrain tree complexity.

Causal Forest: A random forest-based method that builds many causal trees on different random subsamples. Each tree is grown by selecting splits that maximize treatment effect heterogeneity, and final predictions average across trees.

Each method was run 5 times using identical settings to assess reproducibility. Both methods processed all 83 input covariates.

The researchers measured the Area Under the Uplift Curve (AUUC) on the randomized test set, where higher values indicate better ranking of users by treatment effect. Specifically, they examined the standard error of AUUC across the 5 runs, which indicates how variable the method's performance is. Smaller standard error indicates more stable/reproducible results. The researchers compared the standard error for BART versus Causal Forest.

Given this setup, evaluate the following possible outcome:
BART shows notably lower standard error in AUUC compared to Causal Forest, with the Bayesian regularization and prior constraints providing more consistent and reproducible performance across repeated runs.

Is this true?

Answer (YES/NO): YES